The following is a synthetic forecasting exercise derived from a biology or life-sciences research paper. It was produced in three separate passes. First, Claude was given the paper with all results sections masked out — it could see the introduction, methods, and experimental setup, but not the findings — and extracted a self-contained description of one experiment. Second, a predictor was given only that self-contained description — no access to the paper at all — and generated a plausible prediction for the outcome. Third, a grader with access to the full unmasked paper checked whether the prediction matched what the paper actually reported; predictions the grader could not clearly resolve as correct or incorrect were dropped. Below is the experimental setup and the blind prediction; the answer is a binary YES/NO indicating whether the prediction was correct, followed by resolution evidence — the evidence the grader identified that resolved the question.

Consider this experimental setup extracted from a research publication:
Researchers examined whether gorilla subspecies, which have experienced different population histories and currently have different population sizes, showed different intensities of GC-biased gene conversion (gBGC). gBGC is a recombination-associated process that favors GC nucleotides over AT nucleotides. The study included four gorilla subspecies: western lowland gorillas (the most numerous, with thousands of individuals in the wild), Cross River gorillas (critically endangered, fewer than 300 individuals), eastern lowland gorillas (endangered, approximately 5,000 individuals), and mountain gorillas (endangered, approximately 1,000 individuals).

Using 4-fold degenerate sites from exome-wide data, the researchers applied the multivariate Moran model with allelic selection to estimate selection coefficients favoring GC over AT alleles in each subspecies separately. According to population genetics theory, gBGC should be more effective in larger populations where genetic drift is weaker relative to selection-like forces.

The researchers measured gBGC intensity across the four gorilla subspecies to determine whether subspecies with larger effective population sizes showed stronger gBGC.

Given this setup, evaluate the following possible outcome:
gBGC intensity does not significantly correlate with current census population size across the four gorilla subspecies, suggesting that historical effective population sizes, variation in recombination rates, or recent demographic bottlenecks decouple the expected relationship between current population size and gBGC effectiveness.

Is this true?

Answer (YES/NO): NO